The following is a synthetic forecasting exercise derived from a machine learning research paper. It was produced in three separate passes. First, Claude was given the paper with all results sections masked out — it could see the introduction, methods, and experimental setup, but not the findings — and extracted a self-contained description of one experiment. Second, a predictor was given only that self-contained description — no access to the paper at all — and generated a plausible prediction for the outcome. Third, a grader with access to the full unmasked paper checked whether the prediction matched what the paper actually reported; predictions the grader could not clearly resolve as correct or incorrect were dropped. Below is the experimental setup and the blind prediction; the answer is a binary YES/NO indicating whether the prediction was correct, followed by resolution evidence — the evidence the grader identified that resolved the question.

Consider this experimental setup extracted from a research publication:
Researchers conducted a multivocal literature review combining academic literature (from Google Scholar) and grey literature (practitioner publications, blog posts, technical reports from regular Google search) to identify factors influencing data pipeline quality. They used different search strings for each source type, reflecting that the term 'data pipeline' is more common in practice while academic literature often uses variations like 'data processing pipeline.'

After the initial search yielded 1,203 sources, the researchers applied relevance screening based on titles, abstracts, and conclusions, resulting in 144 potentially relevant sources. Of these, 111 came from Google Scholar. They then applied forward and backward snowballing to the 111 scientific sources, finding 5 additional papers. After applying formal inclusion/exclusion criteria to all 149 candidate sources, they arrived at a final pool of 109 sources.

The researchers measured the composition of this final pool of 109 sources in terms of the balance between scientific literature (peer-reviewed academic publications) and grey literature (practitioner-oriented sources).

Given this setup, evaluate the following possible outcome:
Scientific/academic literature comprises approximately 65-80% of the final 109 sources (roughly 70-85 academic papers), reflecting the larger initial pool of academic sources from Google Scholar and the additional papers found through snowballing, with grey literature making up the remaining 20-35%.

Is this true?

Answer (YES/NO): YES